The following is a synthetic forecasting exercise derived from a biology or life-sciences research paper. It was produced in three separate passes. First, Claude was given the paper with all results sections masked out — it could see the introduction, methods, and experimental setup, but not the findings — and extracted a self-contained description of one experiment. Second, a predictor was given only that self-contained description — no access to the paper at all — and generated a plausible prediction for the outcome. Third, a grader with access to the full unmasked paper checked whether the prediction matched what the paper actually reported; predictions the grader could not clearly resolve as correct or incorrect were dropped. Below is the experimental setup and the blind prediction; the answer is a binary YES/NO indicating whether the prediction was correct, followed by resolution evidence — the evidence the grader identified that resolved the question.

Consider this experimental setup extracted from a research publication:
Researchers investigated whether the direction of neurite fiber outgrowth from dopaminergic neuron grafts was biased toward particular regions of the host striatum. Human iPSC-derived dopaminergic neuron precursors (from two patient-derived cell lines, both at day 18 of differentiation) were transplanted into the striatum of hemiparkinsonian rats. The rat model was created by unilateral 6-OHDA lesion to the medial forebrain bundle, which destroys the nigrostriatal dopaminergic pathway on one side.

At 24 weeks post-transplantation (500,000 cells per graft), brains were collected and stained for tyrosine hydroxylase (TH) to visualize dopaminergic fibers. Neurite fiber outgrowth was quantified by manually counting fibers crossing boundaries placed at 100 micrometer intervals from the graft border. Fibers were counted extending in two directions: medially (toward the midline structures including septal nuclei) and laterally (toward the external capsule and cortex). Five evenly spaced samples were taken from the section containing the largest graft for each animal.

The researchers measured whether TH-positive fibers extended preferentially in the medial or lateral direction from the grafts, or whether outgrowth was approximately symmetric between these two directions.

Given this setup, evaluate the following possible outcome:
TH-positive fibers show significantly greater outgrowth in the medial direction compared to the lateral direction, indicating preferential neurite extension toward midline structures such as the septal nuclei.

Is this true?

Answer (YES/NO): YES